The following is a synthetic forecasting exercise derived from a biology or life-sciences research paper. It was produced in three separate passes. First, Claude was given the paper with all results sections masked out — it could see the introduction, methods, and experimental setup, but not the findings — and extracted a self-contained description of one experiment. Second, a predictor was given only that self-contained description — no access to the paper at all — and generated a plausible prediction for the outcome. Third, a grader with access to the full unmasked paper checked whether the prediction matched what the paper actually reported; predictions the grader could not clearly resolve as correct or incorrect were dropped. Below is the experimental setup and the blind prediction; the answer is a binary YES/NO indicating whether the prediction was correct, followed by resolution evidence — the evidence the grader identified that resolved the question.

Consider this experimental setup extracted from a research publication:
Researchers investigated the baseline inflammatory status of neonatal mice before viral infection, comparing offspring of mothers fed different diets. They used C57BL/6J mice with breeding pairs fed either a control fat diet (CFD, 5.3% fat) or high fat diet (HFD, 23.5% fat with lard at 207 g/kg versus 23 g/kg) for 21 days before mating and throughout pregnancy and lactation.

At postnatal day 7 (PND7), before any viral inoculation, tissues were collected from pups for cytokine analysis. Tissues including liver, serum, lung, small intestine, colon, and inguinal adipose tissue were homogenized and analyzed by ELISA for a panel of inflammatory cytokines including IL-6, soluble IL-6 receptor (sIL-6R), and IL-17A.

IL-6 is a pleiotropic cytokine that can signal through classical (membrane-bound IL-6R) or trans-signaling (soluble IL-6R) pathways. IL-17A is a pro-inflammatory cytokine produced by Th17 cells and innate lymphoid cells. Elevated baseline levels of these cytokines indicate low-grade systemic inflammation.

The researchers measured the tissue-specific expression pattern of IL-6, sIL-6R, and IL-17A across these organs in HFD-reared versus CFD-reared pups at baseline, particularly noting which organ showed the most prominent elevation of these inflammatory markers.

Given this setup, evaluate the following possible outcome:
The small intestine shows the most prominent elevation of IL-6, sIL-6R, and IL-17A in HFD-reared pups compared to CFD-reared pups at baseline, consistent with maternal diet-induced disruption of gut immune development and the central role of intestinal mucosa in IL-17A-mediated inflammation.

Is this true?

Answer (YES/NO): NO